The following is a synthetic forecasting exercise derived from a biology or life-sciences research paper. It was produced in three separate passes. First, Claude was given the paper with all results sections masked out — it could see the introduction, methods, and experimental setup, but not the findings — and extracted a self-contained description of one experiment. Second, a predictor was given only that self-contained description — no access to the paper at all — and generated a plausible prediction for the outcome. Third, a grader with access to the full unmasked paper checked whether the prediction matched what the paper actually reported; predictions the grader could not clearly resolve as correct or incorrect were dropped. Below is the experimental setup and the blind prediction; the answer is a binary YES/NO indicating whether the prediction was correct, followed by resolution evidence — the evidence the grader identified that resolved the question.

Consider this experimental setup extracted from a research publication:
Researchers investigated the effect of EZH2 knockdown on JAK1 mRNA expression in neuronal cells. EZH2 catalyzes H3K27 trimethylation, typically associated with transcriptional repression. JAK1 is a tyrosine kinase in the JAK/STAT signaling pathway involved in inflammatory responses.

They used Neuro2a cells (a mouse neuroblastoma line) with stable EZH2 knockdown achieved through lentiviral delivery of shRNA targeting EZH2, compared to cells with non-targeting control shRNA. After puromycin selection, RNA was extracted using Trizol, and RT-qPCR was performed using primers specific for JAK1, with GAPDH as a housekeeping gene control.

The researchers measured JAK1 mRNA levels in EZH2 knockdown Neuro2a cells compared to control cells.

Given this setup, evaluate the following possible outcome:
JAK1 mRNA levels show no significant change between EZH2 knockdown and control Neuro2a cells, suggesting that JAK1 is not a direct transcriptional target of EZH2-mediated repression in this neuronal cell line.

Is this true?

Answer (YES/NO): NO